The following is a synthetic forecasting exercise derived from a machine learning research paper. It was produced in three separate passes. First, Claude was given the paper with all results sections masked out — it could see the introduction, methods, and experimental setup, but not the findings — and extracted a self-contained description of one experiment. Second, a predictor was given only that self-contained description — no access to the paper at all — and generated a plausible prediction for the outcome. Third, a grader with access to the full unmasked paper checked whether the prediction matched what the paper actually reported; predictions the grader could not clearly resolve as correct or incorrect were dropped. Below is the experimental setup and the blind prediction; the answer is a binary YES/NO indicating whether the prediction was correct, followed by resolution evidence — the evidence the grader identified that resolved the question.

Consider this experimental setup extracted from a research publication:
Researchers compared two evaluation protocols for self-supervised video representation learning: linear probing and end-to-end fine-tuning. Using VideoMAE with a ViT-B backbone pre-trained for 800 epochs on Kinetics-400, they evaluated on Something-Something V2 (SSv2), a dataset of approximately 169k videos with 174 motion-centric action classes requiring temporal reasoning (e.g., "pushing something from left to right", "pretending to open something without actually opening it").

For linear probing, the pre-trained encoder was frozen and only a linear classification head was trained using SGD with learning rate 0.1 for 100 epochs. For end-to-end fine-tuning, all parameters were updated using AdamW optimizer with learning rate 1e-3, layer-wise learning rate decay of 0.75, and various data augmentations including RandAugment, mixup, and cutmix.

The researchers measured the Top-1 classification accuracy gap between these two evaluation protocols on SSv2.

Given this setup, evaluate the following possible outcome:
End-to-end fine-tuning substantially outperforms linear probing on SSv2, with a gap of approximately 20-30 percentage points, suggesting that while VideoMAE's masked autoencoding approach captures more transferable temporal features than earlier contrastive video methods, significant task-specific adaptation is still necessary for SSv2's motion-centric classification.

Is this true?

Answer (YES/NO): NO